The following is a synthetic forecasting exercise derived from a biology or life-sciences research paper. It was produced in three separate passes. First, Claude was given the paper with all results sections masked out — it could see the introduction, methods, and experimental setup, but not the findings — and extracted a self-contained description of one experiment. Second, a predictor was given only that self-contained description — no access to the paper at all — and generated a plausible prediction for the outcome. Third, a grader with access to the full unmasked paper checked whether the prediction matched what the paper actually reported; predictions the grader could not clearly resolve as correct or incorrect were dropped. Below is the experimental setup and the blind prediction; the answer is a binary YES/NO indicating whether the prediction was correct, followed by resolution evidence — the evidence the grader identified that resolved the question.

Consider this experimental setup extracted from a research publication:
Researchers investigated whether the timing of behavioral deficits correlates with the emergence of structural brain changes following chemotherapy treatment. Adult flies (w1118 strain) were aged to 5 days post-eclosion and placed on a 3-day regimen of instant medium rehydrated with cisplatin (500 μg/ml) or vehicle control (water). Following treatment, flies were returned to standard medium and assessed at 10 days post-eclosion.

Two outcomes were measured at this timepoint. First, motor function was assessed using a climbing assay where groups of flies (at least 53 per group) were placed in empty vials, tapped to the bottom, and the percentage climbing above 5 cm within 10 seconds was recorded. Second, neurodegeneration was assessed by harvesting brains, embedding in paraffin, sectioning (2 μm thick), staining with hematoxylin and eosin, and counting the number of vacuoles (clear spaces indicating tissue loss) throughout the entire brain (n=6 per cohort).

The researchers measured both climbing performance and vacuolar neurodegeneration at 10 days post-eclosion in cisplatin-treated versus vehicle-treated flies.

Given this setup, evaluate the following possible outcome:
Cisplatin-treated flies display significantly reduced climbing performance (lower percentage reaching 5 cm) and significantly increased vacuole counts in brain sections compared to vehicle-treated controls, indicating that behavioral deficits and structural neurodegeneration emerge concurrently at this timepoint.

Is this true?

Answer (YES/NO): NO